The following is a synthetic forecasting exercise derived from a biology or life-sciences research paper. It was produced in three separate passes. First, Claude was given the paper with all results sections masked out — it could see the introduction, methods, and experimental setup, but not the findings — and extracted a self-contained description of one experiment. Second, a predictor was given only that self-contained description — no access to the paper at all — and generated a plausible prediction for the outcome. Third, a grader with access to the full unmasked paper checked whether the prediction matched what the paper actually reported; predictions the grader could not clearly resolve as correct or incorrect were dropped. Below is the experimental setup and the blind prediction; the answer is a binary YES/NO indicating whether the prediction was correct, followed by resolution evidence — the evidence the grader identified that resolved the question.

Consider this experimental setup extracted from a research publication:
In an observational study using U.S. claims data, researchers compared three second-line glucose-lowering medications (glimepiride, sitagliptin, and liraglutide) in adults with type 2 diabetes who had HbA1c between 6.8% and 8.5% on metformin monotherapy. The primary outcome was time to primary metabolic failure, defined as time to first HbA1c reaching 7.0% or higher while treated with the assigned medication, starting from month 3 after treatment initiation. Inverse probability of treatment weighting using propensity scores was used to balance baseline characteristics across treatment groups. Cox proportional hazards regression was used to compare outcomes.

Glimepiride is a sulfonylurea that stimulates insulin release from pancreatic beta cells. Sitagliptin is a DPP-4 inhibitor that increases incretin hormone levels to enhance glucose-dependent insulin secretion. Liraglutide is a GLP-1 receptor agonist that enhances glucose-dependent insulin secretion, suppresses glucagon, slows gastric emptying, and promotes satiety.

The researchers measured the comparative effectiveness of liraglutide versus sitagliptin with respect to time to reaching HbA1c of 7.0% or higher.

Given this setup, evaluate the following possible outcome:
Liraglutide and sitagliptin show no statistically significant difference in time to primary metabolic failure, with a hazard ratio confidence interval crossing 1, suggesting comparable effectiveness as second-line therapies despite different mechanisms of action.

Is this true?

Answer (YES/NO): NO